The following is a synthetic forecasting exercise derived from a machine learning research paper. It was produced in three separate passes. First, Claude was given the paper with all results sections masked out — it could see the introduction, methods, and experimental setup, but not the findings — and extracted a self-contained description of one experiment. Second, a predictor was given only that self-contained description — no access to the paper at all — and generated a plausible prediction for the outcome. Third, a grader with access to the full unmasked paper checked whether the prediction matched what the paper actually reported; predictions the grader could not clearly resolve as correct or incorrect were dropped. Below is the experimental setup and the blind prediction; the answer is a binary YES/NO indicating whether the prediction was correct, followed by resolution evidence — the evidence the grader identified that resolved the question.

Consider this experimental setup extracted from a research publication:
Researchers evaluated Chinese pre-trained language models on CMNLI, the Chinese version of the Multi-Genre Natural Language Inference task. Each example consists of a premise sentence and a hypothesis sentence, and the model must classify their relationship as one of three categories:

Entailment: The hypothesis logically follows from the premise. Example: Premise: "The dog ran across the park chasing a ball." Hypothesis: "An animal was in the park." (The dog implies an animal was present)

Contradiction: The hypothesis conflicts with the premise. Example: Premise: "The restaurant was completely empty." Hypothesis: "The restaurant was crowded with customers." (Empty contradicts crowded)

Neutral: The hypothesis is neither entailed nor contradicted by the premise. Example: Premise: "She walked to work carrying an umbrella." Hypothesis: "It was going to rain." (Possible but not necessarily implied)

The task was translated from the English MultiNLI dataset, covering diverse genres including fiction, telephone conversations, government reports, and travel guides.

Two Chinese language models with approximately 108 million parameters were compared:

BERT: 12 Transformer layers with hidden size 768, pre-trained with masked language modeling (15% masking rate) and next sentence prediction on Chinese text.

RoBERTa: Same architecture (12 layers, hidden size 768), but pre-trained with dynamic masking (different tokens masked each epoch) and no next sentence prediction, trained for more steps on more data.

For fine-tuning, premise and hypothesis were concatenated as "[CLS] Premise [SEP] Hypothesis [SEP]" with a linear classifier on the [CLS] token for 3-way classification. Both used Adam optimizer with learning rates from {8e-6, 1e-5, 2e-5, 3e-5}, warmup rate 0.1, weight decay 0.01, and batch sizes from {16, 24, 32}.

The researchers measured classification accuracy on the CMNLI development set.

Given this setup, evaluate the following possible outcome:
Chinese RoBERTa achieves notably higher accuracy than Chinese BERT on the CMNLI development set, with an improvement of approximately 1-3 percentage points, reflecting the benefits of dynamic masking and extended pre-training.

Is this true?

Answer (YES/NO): YES